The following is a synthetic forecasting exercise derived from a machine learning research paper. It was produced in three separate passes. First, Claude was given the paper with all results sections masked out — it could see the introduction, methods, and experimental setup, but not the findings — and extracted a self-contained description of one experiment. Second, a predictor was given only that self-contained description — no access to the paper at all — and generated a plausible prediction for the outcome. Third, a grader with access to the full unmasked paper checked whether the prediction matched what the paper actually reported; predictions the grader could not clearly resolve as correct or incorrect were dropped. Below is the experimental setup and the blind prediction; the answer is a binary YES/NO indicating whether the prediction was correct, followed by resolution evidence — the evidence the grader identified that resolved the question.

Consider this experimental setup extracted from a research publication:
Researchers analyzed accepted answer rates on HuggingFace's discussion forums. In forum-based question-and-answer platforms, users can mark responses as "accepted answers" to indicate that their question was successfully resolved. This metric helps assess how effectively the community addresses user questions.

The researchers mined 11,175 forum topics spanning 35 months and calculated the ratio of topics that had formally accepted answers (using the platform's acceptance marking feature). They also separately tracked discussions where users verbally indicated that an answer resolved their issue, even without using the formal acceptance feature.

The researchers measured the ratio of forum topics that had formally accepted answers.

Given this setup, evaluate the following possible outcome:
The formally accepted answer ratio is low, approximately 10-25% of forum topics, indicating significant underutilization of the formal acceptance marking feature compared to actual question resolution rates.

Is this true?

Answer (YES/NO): NO